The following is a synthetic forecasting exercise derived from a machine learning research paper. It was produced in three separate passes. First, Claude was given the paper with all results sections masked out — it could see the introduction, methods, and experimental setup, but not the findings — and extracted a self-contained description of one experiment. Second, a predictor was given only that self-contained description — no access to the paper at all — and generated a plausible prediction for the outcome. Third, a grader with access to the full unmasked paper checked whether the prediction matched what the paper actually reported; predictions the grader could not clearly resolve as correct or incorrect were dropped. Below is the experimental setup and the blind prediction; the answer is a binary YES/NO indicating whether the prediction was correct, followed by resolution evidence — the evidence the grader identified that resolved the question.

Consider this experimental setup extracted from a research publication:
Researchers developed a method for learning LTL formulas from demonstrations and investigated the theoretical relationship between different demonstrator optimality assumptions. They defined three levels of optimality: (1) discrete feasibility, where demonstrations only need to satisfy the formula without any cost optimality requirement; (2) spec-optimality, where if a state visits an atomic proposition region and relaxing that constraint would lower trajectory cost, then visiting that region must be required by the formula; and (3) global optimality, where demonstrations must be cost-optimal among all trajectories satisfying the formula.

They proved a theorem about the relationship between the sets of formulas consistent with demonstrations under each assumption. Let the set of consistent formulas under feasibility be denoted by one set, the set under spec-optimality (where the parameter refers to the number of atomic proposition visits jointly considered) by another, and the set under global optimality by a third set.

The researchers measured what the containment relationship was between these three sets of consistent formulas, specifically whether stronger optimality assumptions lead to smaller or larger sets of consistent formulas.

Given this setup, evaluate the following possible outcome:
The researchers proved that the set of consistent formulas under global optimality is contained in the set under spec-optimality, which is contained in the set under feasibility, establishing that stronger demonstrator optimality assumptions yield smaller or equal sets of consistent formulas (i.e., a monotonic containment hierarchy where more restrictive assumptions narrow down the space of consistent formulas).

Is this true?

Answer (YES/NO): YES